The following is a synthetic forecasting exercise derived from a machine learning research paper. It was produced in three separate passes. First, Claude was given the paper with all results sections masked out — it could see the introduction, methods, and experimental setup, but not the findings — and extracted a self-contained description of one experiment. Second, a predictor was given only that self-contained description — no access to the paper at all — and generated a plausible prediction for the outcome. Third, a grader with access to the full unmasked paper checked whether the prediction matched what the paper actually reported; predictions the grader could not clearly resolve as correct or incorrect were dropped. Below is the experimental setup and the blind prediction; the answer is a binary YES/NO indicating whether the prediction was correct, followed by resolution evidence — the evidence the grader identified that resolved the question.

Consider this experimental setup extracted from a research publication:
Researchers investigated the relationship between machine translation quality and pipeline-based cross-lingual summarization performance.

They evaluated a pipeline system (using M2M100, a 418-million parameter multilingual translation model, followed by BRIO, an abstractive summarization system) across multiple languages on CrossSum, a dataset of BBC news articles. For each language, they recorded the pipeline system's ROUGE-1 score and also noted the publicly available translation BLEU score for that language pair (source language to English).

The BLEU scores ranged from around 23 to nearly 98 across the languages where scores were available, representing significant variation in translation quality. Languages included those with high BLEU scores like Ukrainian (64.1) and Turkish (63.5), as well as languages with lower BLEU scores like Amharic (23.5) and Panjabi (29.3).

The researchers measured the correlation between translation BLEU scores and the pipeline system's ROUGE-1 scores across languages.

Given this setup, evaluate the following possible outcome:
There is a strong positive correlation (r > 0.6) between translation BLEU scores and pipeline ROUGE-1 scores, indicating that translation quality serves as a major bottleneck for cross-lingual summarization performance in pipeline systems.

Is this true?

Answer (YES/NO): NO